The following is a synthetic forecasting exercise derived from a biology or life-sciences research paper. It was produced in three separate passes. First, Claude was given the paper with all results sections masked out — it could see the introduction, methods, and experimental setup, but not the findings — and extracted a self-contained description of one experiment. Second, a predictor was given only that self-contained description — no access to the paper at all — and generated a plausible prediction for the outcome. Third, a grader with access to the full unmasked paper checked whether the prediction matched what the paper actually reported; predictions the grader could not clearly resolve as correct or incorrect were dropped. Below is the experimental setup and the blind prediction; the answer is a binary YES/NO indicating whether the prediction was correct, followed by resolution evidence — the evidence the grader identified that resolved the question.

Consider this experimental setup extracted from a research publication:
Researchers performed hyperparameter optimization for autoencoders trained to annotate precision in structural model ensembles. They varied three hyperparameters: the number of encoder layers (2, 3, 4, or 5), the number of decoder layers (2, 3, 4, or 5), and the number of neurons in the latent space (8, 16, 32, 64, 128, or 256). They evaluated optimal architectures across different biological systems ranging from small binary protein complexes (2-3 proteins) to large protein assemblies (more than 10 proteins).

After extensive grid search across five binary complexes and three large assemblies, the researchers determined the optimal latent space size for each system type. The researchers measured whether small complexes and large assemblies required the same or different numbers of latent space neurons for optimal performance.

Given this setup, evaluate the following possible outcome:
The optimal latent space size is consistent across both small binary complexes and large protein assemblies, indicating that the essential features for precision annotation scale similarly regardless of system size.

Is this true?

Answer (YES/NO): NO